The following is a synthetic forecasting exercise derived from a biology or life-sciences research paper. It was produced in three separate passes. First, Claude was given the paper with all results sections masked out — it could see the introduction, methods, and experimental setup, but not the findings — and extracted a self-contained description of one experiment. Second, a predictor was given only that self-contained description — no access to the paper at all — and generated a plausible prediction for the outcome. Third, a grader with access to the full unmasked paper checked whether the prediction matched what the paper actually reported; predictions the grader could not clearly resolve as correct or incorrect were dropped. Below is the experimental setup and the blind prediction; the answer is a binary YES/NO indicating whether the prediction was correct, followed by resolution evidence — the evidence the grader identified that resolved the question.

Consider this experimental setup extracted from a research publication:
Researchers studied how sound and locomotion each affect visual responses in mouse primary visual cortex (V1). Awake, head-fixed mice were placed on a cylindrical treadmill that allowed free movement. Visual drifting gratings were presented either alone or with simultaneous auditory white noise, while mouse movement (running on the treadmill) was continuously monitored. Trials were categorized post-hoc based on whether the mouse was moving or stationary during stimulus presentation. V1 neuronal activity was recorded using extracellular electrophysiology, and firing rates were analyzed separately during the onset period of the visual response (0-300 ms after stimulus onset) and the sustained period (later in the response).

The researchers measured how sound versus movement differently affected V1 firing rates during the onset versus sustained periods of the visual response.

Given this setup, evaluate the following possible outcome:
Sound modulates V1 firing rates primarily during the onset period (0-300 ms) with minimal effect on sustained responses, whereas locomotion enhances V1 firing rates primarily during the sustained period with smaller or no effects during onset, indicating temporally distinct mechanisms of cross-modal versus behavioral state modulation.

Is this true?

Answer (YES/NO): NO